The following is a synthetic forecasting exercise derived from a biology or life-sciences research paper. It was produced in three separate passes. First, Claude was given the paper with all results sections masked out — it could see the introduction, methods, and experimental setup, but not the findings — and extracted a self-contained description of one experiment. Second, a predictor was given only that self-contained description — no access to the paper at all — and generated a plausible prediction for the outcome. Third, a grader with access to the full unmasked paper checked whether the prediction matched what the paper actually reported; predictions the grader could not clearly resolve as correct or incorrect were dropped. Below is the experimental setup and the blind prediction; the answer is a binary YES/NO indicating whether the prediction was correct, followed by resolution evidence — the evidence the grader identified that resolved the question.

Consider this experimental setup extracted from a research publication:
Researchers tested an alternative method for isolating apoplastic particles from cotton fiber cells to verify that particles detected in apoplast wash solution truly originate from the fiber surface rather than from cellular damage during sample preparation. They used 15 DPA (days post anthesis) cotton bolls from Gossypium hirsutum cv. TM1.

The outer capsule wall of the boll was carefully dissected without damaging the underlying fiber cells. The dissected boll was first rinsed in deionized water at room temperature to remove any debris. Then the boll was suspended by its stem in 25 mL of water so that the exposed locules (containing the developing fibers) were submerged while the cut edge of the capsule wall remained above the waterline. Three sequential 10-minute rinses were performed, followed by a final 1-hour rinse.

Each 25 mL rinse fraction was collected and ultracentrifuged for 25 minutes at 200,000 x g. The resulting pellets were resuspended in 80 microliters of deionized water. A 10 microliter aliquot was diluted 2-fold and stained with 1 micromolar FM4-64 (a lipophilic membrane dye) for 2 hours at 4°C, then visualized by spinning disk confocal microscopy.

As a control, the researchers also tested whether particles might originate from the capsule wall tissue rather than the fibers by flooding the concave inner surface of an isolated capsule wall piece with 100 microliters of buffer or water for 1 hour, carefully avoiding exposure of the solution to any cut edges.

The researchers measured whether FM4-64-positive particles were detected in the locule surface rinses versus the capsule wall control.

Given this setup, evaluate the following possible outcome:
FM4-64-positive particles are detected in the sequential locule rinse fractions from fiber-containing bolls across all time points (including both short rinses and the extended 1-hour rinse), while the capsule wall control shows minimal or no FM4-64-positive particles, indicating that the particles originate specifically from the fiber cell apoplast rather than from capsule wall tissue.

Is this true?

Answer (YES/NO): NO